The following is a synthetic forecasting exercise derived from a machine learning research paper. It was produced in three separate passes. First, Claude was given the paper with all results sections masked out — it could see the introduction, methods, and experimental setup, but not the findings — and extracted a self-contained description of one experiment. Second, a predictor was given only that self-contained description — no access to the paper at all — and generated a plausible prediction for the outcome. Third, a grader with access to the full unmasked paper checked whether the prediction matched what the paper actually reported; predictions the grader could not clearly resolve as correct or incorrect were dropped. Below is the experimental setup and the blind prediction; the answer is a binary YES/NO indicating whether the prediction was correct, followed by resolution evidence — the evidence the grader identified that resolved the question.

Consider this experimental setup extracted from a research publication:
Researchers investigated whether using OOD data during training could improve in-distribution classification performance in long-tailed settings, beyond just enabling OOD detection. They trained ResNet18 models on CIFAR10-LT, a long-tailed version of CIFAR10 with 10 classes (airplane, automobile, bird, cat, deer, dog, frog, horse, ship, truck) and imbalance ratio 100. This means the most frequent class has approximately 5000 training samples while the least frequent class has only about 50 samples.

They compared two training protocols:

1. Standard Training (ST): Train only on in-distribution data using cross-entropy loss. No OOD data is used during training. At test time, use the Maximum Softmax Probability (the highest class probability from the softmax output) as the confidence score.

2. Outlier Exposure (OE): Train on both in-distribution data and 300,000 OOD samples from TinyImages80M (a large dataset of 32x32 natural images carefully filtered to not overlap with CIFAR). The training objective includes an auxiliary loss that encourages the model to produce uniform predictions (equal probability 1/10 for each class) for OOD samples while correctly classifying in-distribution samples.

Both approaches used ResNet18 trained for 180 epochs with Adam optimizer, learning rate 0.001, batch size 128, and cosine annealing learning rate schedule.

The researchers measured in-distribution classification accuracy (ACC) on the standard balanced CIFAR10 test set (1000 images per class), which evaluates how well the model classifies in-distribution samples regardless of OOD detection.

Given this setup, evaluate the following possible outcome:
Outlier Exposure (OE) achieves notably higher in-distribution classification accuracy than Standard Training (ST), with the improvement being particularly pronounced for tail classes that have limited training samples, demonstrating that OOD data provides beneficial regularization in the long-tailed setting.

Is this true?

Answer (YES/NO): NO